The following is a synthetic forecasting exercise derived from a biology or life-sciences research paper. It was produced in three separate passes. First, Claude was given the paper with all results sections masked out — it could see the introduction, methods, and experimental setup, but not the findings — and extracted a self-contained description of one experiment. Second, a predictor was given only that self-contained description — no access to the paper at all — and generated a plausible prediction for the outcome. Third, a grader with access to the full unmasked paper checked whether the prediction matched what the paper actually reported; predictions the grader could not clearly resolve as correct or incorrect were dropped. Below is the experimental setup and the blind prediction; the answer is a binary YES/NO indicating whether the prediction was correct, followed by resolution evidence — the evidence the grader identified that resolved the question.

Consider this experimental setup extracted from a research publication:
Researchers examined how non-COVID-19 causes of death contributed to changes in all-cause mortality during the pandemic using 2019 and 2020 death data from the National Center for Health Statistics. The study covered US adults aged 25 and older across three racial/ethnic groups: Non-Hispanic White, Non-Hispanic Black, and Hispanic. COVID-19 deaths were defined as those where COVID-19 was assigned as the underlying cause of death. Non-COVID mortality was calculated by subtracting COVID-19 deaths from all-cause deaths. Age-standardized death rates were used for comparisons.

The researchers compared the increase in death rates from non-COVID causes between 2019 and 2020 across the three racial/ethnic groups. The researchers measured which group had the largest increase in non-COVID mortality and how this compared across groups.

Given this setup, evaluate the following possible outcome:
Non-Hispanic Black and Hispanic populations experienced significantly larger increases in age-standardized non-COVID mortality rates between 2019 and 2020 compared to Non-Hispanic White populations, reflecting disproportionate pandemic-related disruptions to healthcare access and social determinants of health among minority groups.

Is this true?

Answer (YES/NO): YES